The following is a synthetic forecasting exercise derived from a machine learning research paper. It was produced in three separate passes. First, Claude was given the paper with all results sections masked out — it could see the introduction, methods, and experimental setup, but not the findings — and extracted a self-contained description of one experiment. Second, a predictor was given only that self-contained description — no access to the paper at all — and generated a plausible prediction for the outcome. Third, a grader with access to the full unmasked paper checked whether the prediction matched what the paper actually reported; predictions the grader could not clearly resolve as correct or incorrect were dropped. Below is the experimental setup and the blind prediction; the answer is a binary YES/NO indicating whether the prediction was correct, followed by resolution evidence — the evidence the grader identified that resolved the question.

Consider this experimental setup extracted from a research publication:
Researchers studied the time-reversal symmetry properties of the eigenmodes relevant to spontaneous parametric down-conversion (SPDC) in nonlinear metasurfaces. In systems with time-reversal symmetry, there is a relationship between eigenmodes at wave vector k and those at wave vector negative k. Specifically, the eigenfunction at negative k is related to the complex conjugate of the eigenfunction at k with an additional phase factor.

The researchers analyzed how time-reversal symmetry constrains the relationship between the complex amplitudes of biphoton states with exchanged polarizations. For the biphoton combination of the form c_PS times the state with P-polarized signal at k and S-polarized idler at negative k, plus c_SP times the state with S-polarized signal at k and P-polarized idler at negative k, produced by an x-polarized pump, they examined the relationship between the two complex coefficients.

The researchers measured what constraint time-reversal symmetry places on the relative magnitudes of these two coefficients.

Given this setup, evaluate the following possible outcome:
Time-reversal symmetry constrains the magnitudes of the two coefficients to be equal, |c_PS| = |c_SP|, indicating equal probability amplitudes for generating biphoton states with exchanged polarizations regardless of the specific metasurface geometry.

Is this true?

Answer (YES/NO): YES